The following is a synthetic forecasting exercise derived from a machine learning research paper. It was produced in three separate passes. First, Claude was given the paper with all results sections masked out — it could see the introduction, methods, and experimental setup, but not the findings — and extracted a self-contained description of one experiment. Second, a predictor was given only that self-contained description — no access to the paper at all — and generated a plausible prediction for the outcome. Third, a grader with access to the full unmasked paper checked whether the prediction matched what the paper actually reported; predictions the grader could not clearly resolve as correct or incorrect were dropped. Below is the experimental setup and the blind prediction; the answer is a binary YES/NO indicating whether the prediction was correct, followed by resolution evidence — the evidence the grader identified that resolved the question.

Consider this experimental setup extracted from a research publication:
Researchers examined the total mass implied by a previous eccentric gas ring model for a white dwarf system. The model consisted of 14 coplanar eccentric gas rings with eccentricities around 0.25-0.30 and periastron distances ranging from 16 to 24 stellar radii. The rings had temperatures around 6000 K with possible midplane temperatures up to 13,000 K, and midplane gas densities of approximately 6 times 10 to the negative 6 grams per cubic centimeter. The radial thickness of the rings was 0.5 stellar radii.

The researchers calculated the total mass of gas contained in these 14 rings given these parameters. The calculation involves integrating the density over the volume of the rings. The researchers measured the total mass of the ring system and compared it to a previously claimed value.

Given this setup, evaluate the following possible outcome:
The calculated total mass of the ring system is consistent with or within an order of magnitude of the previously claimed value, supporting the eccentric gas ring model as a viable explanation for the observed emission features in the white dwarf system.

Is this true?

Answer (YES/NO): NO